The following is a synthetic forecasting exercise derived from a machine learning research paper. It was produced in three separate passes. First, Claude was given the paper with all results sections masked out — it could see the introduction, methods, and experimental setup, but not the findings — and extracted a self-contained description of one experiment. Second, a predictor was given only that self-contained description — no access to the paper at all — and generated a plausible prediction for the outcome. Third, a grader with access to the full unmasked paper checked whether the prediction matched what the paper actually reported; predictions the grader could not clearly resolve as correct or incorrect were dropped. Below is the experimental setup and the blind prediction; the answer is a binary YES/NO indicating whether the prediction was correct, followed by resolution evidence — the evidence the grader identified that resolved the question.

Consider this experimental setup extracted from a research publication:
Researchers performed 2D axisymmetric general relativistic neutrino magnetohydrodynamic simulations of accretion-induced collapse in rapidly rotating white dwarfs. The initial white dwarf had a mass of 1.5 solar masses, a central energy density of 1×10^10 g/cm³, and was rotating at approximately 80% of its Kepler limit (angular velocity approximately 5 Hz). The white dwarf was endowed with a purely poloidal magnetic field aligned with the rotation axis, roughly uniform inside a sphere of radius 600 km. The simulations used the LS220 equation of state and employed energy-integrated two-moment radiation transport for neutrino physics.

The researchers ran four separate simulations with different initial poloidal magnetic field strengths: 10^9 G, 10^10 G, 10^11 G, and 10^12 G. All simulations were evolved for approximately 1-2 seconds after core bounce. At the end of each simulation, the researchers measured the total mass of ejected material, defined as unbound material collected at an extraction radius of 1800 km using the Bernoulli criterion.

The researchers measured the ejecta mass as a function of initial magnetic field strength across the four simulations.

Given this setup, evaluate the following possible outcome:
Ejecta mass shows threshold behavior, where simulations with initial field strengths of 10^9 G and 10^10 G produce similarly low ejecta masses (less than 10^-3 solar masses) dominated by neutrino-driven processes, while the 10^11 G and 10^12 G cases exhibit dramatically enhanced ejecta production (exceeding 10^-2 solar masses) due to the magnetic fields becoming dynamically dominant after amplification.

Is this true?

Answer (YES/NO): NO